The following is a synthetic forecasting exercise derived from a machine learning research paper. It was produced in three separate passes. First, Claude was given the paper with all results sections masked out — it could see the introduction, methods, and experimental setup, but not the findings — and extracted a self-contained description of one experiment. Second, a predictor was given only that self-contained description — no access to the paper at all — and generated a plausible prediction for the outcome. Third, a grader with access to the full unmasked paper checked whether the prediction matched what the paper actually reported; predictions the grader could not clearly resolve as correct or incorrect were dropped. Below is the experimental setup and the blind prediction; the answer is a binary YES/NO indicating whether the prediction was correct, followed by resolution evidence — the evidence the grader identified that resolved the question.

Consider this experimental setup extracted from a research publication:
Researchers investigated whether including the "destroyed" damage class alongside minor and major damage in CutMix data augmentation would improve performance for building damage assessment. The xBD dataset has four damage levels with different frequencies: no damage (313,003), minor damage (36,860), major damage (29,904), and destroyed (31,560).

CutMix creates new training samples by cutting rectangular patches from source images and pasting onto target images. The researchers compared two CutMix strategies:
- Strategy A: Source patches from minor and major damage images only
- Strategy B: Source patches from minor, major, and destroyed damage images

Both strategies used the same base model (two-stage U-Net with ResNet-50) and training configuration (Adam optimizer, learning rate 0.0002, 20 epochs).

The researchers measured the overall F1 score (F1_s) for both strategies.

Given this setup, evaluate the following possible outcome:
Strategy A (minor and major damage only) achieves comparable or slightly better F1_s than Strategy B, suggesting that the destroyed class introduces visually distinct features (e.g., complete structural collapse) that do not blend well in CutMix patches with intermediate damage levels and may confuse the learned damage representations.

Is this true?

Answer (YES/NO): YES